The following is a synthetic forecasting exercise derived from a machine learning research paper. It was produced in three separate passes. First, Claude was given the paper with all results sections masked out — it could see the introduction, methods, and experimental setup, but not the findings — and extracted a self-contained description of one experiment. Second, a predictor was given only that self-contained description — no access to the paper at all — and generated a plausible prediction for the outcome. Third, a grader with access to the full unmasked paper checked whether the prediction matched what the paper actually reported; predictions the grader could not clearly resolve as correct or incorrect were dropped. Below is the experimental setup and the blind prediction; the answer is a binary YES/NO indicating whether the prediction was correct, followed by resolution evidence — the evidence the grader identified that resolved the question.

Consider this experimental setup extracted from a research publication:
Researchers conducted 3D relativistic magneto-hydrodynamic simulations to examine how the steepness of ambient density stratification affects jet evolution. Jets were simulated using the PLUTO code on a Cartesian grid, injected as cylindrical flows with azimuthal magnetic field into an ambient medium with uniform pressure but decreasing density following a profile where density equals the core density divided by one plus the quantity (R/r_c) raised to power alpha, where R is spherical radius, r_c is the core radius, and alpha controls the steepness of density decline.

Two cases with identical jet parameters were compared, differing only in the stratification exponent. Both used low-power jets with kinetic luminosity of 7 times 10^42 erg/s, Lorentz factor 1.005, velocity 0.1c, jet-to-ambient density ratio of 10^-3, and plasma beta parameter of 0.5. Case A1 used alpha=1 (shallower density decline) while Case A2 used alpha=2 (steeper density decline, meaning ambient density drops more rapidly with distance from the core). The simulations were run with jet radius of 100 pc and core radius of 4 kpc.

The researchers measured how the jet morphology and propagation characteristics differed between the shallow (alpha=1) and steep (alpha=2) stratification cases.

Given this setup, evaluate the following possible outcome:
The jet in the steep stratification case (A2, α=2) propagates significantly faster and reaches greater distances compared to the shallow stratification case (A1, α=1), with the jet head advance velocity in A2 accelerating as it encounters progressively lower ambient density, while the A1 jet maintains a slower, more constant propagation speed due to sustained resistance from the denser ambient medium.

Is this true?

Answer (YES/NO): NO